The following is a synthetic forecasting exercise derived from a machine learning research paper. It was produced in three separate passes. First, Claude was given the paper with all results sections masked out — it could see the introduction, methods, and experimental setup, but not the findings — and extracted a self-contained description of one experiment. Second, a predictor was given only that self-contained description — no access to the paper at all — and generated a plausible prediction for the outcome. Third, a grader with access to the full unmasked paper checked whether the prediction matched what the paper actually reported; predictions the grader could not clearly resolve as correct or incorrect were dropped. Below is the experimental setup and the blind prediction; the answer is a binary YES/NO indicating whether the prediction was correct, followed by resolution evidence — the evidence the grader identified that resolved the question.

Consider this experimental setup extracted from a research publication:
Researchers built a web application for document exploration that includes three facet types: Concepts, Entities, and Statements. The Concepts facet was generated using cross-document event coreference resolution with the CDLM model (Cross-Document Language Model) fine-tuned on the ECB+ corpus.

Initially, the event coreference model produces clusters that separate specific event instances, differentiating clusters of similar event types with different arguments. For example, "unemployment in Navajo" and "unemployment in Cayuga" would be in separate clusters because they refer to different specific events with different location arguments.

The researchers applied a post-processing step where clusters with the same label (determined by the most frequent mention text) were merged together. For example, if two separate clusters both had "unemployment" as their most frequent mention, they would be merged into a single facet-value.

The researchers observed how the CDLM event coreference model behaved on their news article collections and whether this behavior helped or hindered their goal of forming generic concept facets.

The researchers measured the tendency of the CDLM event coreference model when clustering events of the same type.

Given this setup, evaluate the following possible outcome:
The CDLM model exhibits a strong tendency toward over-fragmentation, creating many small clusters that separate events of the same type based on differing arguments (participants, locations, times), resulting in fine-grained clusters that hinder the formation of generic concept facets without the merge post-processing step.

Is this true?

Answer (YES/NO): NO